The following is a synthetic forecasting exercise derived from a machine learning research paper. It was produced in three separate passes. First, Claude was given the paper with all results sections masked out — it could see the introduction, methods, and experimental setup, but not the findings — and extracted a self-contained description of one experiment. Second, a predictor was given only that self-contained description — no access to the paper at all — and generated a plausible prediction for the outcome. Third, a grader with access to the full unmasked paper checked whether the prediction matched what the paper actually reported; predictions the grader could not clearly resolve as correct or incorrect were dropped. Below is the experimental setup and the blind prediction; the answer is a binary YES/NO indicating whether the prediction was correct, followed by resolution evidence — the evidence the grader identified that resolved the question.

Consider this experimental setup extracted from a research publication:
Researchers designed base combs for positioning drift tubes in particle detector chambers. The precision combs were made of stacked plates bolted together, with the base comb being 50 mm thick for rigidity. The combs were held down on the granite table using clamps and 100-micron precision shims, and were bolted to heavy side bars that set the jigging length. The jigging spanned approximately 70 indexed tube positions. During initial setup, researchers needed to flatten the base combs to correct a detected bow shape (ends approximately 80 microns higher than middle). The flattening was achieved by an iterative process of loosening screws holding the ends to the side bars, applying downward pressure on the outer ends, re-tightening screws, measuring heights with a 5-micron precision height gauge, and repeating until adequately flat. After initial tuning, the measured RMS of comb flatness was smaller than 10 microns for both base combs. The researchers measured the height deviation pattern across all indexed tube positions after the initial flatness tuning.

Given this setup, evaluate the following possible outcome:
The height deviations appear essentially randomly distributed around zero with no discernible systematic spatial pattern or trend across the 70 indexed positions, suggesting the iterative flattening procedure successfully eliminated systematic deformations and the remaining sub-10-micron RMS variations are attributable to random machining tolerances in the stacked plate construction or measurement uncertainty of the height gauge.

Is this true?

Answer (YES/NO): NO